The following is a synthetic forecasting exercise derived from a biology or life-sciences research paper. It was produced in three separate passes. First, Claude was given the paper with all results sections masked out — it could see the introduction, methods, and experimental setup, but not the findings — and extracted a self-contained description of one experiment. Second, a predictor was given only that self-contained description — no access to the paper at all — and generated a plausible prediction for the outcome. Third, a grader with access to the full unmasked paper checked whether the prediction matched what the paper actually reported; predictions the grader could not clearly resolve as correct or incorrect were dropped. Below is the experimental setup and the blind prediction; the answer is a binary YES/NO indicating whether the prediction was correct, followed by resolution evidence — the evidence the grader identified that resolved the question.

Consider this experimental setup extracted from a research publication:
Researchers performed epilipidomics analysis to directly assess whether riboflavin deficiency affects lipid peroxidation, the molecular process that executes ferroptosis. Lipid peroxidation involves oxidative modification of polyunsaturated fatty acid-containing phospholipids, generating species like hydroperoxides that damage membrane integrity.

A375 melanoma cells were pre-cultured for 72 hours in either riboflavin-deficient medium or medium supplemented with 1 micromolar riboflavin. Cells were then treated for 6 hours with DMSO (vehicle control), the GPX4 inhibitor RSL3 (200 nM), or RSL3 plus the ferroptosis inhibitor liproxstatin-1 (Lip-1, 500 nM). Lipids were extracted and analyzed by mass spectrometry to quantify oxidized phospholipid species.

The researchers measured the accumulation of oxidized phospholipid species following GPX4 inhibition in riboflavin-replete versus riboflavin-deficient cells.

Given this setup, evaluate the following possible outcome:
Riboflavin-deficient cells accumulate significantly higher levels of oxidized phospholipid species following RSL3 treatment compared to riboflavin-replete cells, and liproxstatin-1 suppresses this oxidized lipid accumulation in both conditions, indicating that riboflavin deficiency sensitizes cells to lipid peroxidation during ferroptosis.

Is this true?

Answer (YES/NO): YES